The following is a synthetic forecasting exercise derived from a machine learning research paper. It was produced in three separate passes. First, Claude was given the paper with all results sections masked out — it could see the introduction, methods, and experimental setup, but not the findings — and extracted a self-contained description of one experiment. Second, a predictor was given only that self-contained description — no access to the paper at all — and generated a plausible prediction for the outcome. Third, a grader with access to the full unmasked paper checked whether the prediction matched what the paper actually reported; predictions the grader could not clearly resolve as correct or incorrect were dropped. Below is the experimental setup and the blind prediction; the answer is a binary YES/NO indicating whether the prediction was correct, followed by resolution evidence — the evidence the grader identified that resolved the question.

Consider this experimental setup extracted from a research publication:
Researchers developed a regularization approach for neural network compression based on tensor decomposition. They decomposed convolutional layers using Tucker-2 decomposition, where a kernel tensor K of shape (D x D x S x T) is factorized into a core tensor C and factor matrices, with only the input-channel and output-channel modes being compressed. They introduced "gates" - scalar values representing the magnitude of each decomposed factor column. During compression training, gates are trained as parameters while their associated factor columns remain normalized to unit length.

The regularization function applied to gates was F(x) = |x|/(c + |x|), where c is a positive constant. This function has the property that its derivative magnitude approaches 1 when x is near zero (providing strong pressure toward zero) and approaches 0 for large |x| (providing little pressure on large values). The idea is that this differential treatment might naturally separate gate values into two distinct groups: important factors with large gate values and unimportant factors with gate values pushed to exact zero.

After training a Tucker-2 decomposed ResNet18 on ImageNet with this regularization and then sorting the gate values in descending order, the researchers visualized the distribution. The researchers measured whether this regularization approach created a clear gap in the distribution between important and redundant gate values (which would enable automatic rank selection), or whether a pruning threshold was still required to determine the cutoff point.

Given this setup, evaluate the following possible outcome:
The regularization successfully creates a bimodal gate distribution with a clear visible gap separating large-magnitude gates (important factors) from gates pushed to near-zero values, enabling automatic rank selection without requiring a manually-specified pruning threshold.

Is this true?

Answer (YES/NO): NO